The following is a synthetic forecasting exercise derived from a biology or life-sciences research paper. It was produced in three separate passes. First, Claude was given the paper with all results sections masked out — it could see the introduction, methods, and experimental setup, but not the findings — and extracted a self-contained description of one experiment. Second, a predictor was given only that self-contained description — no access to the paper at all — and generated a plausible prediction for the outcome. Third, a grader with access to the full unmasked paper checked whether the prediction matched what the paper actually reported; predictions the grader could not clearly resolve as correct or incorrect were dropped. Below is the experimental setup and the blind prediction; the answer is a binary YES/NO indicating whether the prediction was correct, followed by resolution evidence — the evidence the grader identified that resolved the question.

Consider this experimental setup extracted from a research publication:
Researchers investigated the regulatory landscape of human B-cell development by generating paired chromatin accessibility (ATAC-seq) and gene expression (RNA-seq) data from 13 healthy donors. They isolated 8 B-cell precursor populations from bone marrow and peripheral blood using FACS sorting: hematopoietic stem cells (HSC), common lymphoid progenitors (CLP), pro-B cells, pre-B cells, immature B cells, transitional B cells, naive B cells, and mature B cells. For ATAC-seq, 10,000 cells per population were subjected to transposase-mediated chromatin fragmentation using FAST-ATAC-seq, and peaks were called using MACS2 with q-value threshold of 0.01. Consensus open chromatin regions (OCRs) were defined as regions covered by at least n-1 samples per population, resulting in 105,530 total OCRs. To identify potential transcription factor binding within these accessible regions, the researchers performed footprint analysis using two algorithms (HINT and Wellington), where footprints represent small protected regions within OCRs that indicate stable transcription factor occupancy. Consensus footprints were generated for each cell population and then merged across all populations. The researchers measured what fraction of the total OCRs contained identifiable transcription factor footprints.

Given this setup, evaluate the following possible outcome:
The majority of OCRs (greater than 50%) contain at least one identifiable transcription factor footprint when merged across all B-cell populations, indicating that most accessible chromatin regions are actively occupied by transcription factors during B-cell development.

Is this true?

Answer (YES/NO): YES